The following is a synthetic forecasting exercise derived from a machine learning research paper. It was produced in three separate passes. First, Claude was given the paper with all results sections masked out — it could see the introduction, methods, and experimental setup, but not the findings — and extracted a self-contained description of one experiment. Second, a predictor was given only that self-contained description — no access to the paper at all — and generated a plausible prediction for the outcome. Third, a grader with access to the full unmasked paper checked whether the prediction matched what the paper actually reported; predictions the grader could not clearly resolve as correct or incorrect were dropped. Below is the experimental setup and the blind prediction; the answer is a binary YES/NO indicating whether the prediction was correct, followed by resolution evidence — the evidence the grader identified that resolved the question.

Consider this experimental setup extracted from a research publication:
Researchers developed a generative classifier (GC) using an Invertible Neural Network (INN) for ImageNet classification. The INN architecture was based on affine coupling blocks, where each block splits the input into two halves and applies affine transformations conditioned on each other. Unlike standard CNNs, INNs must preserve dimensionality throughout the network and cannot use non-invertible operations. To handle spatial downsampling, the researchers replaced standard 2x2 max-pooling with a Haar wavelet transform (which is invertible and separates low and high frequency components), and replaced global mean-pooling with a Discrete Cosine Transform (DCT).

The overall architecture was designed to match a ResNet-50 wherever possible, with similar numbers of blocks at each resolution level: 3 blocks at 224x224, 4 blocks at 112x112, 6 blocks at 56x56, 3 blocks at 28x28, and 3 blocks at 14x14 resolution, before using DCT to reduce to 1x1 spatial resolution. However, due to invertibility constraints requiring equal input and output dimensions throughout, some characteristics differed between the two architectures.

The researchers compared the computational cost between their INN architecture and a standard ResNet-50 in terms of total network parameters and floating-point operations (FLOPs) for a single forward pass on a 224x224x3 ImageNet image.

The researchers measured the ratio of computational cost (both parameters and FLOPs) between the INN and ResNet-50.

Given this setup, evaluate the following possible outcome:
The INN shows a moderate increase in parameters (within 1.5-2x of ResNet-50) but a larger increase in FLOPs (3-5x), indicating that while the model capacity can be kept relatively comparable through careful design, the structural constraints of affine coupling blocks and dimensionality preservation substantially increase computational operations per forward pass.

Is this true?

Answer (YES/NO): NO